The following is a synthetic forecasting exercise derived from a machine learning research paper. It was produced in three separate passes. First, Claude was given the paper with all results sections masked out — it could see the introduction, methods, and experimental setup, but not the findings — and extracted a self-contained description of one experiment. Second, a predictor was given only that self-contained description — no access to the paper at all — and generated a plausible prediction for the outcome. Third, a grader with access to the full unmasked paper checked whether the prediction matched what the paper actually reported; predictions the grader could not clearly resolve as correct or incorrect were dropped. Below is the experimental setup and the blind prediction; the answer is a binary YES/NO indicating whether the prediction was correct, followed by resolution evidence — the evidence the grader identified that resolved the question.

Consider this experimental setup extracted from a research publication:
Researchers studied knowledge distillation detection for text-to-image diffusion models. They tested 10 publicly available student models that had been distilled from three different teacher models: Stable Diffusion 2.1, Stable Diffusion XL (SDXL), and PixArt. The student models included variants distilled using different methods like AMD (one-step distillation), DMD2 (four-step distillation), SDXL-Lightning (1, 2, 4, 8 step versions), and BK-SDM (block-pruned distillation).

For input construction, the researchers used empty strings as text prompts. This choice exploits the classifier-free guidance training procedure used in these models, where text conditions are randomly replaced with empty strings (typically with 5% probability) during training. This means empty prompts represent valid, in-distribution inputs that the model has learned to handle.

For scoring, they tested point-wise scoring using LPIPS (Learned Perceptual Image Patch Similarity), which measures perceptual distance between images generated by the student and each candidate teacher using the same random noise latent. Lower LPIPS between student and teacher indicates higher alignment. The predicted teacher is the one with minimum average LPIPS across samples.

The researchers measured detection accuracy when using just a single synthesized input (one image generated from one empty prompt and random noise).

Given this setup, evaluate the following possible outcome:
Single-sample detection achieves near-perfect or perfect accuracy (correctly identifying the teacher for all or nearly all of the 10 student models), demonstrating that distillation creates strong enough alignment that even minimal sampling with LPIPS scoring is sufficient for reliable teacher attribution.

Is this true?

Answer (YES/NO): YES